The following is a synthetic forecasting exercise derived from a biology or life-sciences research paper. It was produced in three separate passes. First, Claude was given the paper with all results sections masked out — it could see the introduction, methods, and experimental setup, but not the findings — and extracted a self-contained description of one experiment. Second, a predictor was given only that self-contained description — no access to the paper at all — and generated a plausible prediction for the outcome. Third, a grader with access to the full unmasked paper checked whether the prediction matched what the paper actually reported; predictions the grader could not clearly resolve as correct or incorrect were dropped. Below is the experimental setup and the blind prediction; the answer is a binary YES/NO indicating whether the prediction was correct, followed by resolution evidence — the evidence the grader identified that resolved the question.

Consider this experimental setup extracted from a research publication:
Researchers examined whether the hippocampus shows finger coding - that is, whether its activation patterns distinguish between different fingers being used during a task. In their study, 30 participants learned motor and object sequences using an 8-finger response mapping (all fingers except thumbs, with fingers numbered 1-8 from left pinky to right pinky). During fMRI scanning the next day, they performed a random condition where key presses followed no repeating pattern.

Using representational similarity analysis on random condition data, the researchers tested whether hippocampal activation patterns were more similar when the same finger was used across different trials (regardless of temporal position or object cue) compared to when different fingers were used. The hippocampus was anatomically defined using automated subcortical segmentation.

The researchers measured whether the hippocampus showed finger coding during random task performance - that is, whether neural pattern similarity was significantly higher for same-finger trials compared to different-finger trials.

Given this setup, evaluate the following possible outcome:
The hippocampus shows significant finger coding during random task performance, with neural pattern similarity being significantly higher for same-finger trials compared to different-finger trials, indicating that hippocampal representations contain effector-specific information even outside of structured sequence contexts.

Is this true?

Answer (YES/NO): NO